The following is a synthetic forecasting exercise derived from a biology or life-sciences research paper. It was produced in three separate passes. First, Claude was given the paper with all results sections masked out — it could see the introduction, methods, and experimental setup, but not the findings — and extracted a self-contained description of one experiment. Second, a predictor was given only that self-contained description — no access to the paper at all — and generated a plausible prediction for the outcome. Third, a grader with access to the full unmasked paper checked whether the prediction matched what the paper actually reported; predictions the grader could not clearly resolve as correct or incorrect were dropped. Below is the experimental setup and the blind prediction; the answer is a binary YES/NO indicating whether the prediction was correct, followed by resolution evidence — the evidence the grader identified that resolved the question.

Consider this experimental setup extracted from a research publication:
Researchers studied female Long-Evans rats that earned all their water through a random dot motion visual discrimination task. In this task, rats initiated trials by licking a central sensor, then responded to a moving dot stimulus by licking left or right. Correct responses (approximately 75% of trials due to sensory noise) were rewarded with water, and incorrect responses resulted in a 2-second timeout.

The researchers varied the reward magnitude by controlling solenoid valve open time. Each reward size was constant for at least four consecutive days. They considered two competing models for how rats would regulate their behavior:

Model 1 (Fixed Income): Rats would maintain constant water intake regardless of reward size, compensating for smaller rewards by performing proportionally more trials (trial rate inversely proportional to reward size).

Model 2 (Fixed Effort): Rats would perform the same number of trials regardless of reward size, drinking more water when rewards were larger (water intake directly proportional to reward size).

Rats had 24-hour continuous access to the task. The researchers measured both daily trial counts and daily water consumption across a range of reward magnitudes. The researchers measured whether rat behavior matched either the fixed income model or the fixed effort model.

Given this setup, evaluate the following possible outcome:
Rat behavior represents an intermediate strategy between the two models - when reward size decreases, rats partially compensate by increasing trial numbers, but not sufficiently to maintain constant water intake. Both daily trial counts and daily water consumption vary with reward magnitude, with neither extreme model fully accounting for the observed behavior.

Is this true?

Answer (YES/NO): YES